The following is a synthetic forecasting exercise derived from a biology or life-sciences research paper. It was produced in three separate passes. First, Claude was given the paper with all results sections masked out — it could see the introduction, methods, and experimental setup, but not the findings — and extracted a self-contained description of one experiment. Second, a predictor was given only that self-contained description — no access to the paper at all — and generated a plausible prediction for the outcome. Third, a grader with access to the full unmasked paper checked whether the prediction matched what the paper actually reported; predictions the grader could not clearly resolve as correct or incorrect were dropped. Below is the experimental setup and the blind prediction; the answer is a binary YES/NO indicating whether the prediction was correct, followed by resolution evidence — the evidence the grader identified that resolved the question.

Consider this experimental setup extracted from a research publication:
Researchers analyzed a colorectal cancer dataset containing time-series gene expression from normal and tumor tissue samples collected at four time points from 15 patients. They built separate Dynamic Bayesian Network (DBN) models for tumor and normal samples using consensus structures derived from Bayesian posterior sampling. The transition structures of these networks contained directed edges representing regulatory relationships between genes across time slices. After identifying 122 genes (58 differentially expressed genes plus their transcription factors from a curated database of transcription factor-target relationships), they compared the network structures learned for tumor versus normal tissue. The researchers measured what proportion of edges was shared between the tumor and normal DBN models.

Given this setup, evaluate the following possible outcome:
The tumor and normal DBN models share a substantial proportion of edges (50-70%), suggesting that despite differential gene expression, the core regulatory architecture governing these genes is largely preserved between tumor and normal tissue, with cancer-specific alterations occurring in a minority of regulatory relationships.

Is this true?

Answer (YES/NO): YES